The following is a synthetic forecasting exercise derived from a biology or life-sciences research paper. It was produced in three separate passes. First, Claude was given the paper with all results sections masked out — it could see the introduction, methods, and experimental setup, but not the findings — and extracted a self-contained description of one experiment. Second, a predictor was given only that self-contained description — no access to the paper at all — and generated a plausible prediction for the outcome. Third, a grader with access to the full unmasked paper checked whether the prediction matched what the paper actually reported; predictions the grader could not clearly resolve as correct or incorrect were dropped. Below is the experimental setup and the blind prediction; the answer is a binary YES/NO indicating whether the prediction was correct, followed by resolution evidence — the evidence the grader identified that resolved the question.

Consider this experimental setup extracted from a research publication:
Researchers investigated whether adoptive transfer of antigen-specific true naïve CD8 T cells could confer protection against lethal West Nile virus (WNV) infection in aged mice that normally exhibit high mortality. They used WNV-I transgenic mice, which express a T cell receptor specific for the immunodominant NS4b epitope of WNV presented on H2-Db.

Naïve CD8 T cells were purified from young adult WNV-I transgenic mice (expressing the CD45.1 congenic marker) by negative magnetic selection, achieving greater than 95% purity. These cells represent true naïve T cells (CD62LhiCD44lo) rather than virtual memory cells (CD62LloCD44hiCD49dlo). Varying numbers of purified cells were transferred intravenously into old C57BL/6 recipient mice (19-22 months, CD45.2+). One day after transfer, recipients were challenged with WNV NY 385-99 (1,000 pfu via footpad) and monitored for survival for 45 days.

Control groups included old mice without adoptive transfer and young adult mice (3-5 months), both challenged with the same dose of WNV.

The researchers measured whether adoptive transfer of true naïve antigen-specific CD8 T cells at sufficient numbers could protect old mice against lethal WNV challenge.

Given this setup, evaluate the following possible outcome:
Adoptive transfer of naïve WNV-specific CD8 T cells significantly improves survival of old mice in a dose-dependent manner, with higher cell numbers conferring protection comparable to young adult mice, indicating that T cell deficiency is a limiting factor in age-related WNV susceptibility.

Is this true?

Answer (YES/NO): YES